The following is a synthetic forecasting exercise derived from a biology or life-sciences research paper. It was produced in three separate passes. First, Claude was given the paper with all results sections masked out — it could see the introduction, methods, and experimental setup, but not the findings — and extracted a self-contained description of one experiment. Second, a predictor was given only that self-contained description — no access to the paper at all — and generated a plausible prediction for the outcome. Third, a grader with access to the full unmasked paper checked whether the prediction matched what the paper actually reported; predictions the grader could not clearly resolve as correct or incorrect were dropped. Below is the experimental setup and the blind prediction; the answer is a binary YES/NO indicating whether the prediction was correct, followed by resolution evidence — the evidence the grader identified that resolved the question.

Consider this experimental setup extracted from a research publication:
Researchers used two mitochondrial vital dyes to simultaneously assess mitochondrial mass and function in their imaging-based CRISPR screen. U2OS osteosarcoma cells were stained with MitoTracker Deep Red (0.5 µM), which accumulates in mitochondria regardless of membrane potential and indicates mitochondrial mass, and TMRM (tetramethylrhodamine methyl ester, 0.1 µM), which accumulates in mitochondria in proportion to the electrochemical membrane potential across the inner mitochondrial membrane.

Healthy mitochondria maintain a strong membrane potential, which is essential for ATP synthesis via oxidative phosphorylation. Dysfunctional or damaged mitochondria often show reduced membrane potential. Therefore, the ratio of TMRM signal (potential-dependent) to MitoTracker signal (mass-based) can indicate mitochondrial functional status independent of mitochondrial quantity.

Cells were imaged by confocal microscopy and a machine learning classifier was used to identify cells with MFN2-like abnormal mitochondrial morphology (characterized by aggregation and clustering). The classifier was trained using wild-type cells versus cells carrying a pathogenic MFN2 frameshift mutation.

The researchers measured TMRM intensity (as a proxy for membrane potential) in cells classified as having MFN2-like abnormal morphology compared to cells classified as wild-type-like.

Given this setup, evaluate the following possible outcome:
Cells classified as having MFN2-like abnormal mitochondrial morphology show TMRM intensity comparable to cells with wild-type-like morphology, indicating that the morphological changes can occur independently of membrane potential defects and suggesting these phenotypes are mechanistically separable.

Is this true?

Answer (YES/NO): NO